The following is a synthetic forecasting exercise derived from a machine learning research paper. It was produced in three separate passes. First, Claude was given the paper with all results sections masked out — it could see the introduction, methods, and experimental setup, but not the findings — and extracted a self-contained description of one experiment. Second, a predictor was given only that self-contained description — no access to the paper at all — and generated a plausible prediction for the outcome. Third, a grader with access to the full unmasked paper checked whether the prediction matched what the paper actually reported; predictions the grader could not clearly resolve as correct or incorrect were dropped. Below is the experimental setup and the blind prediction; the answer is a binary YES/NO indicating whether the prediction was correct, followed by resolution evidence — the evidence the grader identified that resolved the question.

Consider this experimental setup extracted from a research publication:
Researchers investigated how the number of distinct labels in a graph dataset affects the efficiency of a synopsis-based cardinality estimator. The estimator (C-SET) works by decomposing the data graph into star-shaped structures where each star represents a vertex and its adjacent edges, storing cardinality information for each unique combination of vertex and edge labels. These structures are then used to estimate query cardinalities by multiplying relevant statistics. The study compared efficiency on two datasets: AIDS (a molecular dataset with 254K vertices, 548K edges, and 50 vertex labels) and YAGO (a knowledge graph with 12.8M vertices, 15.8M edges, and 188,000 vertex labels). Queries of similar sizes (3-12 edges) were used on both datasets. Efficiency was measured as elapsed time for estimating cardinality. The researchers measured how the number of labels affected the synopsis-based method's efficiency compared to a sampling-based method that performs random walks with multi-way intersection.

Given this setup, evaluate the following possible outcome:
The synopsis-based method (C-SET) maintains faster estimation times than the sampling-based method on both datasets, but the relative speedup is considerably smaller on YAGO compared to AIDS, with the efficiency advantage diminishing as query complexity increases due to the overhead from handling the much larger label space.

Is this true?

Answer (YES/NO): NO